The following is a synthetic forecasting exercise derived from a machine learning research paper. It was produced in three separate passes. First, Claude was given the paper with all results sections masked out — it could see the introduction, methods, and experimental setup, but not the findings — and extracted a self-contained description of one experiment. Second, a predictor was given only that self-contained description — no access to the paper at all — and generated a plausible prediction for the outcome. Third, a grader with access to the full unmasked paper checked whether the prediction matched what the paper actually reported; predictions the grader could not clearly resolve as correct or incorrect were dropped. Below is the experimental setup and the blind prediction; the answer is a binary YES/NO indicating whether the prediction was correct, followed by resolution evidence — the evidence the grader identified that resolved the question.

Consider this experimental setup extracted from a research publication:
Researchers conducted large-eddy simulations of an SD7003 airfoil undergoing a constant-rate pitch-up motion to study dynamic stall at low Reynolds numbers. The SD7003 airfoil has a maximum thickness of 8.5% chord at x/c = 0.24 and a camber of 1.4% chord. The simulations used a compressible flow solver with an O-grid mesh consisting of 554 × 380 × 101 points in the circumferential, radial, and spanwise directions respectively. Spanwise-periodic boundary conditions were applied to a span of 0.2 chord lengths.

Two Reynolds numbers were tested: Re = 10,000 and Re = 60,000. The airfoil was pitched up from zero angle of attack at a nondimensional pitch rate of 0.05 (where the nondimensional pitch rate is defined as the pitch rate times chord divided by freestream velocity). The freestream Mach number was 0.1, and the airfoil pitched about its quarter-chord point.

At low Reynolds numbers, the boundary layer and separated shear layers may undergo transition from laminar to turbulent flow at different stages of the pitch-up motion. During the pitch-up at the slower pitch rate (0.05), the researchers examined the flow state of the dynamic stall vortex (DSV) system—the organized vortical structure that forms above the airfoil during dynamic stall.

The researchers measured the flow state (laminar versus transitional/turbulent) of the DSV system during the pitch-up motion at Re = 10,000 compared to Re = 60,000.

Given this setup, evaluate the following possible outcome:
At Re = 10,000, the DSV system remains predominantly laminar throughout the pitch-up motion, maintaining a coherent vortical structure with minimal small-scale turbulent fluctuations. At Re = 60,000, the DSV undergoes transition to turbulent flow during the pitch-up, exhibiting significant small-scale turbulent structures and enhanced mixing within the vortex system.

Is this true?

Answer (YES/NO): YES